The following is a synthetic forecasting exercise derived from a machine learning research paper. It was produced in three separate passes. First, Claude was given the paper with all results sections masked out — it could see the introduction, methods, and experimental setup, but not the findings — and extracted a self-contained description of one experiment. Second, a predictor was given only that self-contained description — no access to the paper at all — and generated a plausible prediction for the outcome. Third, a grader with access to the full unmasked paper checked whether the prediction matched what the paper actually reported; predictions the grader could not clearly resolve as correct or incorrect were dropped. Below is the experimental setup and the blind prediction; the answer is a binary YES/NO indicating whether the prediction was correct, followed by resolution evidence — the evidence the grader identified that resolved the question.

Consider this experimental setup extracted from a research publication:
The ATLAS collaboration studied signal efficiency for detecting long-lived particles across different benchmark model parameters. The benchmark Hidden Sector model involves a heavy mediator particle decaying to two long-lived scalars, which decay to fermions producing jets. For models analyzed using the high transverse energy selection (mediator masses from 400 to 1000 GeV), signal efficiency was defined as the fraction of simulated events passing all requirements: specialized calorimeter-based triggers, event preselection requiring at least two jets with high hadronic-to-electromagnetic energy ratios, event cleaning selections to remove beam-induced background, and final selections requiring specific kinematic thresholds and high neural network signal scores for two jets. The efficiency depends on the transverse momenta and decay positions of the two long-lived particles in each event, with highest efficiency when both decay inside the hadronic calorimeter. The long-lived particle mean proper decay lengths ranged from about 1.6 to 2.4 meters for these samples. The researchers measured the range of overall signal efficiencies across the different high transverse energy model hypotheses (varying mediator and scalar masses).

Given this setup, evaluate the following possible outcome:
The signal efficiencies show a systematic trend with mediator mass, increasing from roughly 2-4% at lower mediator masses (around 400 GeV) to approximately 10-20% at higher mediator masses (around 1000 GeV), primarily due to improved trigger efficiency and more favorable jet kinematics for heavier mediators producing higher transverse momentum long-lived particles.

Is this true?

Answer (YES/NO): NO